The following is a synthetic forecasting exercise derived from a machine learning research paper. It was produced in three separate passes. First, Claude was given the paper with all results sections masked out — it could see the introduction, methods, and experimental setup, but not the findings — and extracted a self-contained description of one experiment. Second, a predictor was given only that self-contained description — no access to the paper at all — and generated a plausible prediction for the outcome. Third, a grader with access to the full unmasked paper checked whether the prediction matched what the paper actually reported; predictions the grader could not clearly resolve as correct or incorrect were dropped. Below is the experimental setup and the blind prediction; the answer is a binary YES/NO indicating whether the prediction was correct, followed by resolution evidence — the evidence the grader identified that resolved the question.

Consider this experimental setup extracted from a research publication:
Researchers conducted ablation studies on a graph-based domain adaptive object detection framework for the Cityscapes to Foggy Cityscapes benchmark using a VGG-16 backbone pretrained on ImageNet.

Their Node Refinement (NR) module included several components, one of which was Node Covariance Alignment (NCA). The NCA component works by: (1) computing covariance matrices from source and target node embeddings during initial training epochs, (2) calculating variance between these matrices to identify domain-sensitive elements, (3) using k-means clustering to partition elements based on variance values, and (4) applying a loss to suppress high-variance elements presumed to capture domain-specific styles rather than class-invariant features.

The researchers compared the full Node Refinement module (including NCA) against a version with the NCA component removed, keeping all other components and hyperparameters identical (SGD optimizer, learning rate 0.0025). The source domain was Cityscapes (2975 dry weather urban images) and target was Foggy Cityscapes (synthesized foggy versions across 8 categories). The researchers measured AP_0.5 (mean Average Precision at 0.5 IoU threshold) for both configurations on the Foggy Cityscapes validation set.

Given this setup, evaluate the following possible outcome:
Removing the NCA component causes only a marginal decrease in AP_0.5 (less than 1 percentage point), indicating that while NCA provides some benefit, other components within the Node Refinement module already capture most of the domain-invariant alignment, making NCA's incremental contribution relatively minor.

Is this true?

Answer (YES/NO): NO